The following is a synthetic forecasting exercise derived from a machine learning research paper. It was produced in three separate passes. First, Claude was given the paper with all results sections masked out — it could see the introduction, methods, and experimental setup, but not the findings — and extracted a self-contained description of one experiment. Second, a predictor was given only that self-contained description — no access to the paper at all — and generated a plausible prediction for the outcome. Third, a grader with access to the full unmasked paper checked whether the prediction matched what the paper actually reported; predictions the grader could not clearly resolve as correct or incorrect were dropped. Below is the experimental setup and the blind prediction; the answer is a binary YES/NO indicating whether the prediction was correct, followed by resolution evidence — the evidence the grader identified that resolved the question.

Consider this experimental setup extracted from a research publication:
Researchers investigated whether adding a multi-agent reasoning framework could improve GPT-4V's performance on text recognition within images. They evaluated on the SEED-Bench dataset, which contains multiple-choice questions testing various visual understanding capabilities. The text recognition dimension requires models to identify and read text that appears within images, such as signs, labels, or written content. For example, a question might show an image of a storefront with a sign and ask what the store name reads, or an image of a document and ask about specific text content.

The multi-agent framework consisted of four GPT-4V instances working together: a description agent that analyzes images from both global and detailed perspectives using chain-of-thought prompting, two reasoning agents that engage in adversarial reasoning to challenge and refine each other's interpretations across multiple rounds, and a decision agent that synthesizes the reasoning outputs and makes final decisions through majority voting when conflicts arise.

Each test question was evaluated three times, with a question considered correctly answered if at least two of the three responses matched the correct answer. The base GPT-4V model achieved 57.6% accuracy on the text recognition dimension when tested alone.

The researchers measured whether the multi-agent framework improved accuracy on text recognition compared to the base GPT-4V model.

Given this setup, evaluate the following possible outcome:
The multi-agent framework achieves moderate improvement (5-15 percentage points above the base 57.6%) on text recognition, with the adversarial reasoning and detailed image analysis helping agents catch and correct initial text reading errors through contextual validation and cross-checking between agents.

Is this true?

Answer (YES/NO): NO